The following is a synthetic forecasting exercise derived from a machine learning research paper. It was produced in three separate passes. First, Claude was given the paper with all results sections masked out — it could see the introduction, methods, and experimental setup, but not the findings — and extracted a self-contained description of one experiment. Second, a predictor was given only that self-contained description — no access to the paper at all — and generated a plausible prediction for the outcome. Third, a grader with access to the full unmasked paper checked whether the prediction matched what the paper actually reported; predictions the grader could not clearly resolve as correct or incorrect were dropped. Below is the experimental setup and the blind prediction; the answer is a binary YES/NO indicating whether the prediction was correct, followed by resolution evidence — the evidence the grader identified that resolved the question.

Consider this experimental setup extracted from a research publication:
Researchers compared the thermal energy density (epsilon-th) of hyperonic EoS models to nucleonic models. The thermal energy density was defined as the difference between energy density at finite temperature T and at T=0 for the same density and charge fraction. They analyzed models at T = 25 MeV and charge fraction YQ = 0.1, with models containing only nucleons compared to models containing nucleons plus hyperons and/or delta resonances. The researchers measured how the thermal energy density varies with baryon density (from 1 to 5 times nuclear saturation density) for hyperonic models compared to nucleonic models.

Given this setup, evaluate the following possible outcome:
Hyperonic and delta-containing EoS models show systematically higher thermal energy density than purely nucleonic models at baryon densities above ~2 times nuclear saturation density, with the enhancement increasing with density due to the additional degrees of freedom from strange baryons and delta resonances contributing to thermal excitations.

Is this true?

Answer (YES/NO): YES